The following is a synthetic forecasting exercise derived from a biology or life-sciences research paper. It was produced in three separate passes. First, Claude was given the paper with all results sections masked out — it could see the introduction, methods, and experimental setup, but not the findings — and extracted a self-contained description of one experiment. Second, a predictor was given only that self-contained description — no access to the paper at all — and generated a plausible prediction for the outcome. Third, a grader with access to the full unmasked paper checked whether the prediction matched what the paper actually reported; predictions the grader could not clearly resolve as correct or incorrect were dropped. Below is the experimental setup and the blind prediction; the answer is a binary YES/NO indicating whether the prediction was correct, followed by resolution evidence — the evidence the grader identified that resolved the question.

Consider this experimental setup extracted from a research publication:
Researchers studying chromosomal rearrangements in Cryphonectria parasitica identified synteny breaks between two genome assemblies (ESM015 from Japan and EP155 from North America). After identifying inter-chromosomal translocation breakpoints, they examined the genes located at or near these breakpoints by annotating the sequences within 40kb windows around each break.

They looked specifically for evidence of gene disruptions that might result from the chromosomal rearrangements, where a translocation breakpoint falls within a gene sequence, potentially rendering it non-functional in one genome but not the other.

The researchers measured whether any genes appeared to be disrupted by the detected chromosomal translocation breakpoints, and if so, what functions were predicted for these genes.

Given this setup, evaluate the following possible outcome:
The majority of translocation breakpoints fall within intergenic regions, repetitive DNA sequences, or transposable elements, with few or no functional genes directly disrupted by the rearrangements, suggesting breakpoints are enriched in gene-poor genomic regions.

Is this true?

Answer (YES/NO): NO